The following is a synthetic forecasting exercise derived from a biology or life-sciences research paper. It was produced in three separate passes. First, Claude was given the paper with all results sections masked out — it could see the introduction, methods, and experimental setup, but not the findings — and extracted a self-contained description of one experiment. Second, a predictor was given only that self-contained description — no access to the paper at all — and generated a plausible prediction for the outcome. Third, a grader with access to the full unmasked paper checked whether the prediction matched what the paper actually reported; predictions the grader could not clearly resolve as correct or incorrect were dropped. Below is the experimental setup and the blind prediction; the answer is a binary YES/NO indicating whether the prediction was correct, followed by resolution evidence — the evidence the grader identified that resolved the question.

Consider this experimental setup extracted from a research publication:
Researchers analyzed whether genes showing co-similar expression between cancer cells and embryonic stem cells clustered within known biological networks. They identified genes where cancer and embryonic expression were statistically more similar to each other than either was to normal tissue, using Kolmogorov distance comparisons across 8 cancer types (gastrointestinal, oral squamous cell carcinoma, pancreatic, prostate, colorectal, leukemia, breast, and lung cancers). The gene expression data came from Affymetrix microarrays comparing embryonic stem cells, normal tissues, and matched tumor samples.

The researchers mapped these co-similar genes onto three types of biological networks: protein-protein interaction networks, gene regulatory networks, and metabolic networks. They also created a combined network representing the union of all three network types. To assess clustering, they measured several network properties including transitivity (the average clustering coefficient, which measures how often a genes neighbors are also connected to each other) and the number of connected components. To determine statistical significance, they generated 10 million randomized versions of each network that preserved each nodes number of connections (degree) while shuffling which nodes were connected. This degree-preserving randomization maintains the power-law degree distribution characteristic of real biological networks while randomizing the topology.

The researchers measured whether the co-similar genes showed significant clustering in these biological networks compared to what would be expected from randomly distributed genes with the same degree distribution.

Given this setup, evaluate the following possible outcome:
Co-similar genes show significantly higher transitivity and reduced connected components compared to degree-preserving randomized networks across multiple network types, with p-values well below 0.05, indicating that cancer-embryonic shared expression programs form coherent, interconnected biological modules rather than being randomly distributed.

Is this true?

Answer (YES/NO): YES